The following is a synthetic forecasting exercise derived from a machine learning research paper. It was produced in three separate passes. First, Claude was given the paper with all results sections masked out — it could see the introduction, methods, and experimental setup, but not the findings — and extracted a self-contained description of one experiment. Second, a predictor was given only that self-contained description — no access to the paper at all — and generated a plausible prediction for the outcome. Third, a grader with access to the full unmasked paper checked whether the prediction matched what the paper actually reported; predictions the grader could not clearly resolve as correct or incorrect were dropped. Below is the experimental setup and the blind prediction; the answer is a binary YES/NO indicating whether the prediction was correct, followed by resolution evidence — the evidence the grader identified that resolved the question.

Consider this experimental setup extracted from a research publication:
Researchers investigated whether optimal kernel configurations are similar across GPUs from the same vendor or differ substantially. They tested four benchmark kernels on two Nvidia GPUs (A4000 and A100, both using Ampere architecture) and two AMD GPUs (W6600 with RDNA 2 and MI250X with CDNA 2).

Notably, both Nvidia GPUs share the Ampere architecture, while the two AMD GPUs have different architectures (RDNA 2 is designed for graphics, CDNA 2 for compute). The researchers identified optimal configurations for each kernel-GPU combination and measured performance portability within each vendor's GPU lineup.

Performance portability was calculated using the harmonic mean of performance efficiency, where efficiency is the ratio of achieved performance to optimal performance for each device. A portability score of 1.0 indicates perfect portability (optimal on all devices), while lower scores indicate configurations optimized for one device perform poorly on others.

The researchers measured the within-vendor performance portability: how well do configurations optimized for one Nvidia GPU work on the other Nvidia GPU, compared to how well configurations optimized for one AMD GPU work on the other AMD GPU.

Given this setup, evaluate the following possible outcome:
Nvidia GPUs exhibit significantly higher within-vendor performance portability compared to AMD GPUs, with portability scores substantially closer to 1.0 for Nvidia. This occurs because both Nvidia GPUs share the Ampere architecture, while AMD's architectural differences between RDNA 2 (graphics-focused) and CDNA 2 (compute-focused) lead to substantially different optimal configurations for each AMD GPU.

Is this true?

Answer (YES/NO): NO